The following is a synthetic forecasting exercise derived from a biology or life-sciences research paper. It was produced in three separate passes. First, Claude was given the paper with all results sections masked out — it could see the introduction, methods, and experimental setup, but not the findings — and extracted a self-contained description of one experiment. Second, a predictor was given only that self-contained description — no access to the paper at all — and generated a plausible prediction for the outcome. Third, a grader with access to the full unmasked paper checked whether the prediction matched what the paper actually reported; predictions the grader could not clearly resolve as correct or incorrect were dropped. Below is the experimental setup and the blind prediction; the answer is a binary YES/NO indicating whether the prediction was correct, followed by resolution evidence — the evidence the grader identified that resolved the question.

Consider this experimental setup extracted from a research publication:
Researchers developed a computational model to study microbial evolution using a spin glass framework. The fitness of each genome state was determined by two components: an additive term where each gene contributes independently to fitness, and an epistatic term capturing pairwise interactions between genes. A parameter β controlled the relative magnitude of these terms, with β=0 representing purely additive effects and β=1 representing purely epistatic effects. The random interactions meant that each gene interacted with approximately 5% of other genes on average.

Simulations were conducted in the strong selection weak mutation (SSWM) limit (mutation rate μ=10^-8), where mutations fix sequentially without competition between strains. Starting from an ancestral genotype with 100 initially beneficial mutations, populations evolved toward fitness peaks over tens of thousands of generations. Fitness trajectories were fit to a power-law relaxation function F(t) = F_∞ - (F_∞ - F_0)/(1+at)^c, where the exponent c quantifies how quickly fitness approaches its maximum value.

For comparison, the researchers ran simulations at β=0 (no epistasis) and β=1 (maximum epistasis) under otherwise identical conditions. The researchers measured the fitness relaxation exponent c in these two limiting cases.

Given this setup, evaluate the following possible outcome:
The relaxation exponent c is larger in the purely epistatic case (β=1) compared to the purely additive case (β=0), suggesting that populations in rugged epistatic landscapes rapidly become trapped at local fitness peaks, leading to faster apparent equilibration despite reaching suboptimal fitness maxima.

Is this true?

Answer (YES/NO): NO